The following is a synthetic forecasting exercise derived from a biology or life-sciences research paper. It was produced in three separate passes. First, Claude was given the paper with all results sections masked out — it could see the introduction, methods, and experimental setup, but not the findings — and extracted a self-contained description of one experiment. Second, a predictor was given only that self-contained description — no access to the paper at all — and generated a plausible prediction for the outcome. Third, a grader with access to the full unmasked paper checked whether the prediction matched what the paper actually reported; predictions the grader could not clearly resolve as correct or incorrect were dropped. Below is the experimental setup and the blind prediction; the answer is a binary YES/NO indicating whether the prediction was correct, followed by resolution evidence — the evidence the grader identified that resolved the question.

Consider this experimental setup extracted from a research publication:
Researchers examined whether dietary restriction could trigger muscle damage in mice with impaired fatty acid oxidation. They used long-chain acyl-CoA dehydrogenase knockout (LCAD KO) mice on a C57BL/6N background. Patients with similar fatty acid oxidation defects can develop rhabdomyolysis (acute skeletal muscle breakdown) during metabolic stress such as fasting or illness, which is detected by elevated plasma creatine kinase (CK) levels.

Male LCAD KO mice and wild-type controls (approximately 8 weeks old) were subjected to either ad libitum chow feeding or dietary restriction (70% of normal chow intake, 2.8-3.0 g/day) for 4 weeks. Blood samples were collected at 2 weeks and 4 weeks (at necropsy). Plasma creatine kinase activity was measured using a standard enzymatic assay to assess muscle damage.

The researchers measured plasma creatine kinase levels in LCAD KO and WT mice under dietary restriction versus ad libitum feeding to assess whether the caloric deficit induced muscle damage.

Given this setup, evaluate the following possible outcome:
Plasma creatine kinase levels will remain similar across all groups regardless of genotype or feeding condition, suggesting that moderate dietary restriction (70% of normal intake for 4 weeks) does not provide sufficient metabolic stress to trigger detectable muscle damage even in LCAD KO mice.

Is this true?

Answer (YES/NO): YES